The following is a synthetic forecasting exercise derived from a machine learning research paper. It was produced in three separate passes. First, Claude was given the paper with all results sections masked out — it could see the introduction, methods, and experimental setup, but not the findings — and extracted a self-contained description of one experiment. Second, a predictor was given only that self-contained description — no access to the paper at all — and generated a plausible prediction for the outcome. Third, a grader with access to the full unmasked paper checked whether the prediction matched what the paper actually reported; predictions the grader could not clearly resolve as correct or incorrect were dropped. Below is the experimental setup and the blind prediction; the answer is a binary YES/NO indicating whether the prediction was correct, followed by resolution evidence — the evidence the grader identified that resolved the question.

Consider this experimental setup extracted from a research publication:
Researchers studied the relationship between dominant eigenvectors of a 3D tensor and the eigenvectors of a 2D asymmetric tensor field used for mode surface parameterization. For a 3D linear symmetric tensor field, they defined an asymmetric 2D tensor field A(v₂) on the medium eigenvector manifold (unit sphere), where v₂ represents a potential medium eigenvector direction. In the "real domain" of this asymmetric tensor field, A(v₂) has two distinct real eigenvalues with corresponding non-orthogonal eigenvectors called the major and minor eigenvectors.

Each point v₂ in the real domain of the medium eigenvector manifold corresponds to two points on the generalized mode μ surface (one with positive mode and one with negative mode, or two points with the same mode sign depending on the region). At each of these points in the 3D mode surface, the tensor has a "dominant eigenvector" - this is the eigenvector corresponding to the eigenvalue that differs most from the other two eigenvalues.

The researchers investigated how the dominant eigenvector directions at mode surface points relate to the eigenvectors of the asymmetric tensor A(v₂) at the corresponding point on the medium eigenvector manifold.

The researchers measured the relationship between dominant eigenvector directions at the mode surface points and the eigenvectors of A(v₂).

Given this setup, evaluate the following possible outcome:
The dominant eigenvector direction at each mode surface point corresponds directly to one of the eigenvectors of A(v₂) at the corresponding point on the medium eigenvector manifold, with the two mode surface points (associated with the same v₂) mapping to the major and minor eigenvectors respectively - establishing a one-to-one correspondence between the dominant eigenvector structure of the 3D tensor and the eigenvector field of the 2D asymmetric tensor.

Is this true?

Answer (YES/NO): YES